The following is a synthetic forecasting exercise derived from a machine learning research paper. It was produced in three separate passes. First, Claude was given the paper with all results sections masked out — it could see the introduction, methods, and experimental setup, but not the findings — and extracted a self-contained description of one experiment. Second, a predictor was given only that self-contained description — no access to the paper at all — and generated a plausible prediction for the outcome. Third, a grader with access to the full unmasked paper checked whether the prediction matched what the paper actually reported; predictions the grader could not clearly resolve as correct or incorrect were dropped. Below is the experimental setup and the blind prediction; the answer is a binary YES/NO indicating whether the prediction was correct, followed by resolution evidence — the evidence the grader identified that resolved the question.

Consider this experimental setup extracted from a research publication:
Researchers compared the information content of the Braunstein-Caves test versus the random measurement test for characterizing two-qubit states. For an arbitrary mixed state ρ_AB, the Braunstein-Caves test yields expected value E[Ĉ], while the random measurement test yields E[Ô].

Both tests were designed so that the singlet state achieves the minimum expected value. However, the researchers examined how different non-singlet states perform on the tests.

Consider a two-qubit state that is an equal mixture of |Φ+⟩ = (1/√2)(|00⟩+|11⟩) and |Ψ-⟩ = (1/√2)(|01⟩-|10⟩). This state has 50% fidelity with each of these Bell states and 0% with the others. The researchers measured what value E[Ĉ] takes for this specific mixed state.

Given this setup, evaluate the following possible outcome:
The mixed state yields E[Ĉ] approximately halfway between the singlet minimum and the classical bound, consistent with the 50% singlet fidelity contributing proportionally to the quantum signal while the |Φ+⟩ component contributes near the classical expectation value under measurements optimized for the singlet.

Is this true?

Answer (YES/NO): NO